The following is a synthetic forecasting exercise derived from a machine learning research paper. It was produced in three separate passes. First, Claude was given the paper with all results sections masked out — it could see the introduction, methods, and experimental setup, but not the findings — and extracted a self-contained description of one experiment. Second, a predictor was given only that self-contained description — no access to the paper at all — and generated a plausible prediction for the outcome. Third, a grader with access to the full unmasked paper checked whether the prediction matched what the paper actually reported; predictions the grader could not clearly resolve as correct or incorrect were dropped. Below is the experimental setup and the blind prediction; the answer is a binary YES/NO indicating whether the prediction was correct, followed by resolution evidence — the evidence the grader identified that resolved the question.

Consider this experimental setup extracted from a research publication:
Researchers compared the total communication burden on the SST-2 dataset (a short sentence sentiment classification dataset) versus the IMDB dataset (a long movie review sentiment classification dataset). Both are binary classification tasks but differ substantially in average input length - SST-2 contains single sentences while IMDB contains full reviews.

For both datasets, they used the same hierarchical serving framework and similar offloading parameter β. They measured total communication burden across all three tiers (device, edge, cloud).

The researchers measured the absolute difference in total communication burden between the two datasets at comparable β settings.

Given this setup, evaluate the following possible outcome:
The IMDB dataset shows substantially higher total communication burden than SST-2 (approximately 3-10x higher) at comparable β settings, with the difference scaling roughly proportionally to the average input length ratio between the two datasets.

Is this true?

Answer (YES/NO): NO